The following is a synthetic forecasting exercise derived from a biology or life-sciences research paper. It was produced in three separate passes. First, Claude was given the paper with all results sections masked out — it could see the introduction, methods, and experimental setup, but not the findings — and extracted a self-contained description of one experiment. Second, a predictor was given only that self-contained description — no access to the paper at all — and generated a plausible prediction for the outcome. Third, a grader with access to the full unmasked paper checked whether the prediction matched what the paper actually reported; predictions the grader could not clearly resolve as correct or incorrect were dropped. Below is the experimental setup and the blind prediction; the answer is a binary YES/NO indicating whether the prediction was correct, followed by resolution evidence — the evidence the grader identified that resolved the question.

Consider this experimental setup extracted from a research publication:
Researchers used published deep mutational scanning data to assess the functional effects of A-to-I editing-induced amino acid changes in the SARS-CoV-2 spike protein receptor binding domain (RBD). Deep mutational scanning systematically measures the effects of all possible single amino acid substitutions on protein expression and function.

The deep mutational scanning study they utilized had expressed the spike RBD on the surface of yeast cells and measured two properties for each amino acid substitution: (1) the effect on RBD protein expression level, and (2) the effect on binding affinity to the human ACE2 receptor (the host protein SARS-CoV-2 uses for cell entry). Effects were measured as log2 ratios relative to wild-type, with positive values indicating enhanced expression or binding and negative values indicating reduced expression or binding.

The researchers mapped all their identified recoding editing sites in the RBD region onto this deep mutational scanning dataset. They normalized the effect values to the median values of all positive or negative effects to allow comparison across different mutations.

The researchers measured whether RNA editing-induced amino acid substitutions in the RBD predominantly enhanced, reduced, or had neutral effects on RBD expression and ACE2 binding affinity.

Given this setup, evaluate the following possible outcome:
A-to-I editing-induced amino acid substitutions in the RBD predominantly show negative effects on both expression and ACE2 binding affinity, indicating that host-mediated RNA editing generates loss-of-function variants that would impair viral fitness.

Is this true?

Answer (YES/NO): YES